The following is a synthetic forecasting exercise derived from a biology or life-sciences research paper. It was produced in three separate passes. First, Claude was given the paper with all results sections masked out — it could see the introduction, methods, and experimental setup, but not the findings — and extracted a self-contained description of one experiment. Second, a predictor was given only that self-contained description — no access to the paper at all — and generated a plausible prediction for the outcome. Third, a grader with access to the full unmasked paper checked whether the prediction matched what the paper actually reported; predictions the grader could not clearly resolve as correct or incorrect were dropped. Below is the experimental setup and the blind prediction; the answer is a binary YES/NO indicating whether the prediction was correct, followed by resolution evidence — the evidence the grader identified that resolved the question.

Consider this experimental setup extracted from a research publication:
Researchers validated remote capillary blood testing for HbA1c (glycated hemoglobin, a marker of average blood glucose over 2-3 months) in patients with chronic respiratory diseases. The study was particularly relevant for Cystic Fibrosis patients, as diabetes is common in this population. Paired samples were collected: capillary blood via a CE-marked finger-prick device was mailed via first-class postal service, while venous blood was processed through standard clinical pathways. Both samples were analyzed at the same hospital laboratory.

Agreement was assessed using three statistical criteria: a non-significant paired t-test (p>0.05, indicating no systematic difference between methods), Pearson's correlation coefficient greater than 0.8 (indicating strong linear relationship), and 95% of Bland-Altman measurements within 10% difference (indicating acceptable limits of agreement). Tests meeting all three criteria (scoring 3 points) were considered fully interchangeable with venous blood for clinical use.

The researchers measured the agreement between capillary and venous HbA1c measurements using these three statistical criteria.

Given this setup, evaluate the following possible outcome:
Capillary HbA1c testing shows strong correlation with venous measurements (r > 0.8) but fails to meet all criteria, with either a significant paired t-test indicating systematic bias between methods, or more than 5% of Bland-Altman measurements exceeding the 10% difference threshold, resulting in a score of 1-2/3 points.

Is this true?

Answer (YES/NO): NO